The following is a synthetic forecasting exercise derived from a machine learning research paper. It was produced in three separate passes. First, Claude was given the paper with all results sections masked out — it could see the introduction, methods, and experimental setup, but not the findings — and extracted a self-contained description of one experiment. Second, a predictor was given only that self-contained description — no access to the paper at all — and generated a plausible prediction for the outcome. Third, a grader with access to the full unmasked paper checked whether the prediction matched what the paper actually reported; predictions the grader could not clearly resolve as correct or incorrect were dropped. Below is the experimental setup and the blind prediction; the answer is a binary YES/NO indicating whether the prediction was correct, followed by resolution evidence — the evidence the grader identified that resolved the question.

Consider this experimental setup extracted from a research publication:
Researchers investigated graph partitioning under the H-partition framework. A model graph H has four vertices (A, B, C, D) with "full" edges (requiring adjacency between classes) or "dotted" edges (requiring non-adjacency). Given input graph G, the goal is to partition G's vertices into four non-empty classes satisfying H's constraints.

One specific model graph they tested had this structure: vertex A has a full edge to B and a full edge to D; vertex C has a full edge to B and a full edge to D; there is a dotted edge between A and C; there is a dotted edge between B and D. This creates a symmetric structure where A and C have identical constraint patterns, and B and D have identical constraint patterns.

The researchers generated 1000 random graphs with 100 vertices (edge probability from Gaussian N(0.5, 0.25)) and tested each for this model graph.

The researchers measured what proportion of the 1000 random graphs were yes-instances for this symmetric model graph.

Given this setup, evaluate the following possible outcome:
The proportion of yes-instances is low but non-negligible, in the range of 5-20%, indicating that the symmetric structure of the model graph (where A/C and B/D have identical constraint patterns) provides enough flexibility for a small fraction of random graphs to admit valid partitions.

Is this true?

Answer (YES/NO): NO